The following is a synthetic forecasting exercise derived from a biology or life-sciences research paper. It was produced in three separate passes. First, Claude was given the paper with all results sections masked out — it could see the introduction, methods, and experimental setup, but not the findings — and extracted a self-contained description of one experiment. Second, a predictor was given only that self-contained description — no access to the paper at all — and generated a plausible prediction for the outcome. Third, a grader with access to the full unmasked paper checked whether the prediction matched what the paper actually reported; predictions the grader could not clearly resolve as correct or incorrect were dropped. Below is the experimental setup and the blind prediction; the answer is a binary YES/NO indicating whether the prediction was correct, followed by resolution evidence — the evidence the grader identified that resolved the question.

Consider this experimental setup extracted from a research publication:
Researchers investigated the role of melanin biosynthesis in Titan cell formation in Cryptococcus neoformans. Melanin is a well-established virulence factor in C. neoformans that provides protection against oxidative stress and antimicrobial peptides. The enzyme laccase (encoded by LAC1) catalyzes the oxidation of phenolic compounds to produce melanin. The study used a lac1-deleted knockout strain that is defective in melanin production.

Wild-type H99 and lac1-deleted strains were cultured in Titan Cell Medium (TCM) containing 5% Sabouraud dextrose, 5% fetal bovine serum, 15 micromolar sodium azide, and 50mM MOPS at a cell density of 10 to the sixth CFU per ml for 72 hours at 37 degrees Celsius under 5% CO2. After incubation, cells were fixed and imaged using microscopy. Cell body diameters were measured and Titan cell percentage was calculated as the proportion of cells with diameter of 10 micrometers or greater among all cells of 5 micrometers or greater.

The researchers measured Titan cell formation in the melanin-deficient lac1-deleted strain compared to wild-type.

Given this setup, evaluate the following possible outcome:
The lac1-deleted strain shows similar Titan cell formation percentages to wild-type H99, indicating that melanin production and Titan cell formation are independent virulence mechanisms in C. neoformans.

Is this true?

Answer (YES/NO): NO